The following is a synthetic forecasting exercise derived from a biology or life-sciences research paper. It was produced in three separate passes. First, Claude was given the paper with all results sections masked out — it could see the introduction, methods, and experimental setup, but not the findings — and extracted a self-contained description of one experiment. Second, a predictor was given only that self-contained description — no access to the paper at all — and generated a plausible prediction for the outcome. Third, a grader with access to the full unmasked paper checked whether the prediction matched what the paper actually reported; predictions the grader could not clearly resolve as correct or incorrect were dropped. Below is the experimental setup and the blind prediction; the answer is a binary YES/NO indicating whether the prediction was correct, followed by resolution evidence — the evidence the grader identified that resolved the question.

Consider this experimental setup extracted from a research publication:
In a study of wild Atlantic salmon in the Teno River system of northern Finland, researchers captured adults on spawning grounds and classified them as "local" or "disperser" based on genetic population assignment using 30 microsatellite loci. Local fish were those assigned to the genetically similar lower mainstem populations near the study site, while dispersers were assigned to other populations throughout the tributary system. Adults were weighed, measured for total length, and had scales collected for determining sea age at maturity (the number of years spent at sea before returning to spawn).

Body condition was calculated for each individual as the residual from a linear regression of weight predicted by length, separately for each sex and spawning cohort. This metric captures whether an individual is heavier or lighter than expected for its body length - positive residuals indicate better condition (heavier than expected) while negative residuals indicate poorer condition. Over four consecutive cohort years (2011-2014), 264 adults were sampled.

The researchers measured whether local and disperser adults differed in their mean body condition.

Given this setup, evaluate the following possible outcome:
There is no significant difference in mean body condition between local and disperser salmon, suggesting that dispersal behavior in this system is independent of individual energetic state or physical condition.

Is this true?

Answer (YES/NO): YES